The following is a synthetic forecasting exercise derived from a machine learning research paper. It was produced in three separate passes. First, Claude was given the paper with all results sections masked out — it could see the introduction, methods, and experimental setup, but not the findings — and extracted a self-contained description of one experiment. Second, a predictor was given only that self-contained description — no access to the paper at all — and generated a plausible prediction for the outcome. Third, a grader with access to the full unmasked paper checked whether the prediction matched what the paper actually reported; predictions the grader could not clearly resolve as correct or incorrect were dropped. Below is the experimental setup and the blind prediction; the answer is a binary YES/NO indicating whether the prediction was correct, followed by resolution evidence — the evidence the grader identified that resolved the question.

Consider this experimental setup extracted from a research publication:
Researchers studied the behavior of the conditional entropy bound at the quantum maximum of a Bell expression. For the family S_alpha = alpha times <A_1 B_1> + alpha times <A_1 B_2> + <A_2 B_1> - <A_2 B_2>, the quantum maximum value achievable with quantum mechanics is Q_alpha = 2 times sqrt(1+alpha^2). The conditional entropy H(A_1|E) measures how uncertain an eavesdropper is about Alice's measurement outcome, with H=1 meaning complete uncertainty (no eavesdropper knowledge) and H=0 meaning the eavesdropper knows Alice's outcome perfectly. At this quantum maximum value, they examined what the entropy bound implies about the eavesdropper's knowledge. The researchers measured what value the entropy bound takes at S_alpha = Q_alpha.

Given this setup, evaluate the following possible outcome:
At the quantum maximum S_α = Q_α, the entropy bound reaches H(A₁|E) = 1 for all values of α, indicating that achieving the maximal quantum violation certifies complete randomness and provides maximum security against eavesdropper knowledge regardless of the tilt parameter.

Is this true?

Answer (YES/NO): YES